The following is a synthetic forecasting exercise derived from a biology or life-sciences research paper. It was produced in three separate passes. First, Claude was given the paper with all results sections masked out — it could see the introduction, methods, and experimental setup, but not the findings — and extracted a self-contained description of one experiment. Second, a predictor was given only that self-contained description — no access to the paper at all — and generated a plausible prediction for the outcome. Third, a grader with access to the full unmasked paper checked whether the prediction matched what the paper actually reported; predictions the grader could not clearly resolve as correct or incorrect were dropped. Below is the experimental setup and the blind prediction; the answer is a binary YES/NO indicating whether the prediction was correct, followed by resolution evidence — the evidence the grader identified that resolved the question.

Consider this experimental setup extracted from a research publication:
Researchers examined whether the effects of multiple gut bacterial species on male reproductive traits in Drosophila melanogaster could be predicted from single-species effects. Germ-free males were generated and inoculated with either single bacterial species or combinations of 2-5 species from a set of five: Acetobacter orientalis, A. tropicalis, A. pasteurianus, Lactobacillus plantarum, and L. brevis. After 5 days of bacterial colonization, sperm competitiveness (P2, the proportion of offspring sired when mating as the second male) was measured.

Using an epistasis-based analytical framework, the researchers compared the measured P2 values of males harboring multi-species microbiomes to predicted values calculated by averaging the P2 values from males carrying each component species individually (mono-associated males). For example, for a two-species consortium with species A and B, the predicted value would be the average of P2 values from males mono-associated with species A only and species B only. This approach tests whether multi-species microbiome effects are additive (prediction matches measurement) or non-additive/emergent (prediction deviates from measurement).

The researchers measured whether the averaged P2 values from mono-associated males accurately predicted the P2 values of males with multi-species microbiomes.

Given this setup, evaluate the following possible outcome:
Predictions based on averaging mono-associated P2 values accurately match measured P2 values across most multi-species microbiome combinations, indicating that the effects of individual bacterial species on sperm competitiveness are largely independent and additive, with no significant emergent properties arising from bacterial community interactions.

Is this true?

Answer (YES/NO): NO